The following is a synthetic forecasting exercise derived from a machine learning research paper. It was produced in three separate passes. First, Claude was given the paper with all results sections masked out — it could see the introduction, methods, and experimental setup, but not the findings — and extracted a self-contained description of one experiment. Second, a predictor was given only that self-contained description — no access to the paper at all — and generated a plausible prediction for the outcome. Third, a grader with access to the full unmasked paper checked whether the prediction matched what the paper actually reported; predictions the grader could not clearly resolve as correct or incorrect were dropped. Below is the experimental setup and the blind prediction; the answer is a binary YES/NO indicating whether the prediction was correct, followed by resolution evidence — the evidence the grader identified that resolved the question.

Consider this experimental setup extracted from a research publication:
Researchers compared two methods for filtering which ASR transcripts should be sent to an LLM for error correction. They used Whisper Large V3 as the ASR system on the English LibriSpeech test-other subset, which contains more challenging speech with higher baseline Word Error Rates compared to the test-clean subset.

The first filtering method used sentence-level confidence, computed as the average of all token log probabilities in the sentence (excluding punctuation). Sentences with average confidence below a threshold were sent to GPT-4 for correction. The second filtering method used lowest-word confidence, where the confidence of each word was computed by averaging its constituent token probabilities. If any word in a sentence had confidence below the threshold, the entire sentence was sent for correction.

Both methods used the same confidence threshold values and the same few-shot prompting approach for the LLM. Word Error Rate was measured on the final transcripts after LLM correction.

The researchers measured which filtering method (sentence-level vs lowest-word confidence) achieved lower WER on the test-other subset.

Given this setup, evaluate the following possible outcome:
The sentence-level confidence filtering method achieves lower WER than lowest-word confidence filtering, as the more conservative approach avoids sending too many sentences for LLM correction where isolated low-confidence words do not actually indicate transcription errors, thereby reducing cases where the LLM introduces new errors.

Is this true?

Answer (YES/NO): NO